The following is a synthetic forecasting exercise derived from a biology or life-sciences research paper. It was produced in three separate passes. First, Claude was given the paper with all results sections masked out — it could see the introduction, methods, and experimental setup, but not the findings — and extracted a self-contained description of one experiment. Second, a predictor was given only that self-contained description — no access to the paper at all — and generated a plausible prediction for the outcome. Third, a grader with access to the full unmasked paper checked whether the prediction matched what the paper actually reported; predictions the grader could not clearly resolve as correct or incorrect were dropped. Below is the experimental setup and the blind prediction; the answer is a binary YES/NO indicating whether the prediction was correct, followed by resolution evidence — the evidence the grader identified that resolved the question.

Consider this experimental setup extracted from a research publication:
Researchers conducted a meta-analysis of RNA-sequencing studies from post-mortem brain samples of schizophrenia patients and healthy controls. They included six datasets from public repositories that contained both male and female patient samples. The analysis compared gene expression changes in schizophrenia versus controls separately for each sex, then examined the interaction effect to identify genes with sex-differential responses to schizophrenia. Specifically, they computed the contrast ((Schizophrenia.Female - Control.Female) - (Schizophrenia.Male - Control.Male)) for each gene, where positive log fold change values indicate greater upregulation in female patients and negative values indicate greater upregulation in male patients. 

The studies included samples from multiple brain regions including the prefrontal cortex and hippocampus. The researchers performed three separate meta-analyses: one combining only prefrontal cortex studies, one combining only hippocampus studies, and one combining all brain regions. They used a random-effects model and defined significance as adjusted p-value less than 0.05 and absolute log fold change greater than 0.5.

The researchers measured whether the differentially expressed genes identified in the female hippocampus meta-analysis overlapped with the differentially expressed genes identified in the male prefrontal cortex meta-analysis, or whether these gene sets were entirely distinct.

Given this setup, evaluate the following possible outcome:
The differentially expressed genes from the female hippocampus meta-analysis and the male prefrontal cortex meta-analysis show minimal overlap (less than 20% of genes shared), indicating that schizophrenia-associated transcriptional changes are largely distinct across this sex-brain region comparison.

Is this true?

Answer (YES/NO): NO